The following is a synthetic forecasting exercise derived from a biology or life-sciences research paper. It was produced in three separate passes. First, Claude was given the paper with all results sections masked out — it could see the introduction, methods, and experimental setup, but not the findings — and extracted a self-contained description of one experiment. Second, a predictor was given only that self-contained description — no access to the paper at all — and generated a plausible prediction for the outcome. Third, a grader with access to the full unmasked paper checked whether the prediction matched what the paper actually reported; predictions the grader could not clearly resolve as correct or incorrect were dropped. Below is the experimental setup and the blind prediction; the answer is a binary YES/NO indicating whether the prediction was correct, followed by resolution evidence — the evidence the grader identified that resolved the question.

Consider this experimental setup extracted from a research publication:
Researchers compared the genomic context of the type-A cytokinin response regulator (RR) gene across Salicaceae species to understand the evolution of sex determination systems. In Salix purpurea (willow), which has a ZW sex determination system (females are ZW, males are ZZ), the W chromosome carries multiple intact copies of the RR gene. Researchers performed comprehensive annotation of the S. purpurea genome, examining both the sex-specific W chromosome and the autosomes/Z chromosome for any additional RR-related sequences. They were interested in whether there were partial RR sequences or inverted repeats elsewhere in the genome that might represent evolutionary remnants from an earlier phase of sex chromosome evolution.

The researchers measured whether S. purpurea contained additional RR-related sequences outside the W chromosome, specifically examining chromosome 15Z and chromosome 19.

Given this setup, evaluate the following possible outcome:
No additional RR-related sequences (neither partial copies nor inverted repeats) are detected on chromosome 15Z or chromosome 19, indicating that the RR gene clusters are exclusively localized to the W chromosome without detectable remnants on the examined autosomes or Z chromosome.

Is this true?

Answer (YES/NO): NO